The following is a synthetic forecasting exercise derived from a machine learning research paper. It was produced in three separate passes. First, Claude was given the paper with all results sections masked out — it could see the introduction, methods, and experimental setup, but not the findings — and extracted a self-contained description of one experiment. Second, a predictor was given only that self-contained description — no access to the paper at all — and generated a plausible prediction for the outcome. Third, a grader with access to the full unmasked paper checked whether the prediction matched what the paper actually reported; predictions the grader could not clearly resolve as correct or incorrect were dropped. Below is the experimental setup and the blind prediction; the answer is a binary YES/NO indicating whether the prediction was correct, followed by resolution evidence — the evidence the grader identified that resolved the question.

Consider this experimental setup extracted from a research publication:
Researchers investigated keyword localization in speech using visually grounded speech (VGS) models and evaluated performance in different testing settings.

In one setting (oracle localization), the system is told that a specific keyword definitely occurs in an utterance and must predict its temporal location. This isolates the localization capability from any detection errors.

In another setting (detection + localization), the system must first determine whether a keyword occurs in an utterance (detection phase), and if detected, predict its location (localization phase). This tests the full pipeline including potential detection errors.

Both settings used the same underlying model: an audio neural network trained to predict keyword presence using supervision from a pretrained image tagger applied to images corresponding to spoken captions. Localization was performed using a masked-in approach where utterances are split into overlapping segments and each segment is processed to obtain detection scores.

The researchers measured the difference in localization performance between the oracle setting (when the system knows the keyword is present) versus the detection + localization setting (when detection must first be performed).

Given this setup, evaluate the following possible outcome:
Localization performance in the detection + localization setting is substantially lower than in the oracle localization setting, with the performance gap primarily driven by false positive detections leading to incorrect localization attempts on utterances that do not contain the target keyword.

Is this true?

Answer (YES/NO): NO